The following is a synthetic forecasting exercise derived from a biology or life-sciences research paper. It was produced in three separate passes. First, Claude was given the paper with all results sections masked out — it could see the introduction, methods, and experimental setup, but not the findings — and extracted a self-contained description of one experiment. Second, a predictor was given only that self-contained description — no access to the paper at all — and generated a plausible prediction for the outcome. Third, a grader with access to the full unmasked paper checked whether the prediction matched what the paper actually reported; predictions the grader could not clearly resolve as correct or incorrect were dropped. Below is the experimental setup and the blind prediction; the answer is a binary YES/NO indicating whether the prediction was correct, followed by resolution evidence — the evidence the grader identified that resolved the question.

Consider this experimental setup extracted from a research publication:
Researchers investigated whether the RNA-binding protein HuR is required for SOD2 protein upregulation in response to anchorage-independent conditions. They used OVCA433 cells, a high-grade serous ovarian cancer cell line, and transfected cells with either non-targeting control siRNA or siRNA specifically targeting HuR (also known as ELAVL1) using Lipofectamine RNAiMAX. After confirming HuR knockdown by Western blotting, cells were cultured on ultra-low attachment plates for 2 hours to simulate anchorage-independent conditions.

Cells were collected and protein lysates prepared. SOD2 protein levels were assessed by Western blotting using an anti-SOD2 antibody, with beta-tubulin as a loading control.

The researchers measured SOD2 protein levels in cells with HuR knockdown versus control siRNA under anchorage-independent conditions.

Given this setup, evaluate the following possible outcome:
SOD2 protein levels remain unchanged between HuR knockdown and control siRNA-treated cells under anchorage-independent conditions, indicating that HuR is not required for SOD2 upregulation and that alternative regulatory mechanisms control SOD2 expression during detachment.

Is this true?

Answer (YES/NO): NO